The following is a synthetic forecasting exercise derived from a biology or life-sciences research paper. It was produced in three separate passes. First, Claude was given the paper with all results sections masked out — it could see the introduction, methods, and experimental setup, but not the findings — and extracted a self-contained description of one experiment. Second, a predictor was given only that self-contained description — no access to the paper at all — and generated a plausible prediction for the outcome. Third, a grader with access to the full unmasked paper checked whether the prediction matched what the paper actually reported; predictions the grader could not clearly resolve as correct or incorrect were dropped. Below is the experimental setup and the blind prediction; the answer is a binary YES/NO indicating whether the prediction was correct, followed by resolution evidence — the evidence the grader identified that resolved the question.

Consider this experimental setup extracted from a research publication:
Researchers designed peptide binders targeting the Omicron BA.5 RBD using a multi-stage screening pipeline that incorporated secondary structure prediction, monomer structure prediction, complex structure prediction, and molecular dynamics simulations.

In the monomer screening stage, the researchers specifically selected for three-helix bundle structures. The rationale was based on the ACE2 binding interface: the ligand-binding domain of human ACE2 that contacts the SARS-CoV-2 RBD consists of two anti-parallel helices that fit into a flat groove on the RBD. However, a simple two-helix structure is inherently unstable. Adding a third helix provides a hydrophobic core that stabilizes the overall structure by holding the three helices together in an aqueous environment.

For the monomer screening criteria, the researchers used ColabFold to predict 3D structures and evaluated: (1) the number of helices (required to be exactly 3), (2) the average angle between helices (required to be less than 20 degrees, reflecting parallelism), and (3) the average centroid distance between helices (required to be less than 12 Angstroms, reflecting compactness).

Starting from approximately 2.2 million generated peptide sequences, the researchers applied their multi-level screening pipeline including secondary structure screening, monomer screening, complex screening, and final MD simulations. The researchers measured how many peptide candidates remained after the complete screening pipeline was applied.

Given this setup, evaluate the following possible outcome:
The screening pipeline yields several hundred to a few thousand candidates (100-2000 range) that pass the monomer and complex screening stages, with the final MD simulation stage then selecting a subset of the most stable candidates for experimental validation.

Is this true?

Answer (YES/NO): NO